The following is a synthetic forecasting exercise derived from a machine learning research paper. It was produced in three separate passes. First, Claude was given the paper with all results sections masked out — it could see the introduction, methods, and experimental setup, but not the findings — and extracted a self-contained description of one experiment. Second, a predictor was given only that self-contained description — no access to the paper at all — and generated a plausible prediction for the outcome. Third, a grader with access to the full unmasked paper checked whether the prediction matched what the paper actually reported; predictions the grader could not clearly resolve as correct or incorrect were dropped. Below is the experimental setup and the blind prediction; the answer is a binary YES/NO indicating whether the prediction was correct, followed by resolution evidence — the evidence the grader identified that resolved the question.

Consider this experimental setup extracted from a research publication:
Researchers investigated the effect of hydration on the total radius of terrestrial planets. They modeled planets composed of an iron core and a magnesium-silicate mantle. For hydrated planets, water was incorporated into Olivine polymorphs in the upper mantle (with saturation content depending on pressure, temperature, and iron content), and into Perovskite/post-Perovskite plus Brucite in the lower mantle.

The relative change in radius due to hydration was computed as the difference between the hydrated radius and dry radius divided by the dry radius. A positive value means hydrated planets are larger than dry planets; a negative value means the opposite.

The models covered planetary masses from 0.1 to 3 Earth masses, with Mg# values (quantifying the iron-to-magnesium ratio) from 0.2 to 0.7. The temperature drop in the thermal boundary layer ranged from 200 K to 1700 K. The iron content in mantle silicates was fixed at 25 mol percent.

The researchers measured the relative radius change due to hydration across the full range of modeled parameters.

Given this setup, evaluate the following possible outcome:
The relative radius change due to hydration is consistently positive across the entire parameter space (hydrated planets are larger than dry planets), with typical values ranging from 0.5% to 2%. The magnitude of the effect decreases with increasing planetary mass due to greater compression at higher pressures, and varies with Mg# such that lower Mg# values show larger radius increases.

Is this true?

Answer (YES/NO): NO